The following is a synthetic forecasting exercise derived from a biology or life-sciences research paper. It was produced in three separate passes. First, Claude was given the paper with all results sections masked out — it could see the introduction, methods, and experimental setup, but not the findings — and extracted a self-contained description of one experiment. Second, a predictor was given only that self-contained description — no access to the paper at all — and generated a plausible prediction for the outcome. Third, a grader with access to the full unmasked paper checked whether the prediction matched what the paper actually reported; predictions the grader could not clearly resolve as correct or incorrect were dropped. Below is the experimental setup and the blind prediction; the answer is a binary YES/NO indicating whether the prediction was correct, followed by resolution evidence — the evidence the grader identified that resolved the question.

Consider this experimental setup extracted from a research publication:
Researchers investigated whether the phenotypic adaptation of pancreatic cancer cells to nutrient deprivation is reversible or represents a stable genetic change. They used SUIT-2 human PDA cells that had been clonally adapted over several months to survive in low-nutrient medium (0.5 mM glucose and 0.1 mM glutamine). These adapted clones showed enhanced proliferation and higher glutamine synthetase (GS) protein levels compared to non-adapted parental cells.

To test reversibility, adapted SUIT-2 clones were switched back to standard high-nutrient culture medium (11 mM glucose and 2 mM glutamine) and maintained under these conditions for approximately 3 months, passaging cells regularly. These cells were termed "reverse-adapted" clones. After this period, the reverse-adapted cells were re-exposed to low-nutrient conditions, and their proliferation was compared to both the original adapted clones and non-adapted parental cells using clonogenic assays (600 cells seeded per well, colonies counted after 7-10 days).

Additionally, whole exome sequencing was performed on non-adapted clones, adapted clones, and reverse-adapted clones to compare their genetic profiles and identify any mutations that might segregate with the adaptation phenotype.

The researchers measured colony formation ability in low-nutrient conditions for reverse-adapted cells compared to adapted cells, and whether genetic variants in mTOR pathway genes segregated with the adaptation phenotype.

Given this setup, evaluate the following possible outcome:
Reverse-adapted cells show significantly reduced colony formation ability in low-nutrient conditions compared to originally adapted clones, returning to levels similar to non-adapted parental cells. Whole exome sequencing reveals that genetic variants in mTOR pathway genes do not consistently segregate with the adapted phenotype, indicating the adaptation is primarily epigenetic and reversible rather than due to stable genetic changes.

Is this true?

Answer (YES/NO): NO